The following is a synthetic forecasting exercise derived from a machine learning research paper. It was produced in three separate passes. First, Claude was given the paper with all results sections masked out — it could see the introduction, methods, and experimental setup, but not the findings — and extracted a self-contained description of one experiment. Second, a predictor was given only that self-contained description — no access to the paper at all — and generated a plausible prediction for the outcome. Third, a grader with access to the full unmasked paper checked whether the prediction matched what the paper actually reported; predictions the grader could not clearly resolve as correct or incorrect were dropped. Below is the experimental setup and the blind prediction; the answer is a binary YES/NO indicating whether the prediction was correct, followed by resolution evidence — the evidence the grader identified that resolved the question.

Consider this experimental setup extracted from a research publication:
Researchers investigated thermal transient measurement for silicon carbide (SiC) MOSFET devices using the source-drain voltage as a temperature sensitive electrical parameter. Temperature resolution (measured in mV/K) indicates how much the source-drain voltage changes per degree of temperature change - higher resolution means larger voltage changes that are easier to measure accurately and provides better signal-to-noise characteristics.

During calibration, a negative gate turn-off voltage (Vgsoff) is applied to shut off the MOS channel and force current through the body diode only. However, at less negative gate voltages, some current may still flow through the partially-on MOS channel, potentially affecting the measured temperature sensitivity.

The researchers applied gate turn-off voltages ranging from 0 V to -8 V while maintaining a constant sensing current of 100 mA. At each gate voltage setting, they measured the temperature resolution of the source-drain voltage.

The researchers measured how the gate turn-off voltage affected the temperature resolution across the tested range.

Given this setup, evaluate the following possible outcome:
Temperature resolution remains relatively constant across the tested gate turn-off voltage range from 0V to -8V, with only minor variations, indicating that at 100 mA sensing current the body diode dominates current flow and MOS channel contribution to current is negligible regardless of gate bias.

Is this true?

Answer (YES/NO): NO